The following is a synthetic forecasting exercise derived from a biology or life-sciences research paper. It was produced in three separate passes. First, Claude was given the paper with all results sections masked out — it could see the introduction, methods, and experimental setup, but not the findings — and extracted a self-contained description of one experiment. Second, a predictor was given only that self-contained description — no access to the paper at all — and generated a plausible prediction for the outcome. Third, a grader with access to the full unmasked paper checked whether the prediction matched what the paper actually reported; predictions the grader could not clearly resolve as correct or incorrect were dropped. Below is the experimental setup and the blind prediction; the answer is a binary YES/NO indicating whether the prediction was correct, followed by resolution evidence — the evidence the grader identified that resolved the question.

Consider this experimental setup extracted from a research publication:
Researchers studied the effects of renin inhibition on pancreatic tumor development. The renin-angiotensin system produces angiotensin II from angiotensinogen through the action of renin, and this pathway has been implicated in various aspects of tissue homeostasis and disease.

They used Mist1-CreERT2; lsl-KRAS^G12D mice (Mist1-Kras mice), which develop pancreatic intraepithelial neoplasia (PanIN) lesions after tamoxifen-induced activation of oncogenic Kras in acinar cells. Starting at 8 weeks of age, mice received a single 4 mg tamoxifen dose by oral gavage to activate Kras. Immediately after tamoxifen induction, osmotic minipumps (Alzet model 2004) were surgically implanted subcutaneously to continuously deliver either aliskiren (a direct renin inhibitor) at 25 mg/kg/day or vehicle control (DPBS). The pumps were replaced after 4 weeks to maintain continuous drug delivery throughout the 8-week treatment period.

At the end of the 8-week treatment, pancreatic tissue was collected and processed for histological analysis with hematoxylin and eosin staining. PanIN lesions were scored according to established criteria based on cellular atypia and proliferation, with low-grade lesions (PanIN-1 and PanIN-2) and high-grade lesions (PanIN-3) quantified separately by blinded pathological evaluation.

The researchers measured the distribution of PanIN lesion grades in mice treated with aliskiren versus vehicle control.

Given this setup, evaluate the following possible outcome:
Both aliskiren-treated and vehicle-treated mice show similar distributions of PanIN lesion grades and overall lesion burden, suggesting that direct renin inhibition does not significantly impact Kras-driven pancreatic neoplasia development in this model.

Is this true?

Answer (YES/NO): NO